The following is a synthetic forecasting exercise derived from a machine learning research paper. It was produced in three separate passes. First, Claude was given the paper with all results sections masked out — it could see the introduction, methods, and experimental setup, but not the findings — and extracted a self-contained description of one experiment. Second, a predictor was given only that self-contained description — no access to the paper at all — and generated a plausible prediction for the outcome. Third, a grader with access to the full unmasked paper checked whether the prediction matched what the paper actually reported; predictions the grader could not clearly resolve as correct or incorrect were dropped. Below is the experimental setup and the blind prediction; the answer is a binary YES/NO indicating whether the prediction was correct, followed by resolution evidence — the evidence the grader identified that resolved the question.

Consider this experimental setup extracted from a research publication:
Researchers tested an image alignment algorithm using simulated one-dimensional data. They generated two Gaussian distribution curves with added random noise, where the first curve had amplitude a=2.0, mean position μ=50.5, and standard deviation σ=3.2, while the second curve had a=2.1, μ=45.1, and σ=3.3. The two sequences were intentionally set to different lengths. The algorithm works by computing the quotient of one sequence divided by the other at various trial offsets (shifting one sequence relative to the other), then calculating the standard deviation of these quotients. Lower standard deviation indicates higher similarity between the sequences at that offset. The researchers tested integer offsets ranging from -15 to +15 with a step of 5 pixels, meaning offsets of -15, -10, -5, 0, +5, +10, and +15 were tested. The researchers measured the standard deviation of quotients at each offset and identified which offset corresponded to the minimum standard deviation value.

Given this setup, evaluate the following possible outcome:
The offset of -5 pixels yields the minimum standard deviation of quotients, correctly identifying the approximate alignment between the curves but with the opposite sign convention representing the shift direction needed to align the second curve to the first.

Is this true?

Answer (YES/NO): YES